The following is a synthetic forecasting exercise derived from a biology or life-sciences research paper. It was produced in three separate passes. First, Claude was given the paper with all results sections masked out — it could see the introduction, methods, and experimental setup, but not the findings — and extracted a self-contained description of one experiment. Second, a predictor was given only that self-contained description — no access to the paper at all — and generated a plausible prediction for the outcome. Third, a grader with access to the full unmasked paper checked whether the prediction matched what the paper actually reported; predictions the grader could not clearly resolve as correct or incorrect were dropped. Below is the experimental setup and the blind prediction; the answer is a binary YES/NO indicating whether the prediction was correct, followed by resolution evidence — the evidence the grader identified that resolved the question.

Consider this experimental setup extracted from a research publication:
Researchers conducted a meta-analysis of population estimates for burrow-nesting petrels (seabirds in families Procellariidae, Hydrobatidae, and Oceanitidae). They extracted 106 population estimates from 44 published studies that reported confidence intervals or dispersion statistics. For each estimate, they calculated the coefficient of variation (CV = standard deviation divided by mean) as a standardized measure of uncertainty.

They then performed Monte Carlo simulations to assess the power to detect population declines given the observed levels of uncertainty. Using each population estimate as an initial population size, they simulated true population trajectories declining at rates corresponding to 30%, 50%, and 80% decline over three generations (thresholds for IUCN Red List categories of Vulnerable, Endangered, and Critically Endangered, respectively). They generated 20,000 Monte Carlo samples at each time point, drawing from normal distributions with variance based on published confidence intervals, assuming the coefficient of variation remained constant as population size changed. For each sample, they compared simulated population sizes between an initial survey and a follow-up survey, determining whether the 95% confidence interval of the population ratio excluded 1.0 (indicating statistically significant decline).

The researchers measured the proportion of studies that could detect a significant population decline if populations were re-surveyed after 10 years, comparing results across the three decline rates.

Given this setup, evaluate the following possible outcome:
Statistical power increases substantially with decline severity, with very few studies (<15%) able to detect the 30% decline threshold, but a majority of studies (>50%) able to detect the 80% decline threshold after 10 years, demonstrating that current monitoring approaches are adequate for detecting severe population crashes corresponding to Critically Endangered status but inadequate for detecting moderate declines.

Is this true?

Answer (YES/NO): NO